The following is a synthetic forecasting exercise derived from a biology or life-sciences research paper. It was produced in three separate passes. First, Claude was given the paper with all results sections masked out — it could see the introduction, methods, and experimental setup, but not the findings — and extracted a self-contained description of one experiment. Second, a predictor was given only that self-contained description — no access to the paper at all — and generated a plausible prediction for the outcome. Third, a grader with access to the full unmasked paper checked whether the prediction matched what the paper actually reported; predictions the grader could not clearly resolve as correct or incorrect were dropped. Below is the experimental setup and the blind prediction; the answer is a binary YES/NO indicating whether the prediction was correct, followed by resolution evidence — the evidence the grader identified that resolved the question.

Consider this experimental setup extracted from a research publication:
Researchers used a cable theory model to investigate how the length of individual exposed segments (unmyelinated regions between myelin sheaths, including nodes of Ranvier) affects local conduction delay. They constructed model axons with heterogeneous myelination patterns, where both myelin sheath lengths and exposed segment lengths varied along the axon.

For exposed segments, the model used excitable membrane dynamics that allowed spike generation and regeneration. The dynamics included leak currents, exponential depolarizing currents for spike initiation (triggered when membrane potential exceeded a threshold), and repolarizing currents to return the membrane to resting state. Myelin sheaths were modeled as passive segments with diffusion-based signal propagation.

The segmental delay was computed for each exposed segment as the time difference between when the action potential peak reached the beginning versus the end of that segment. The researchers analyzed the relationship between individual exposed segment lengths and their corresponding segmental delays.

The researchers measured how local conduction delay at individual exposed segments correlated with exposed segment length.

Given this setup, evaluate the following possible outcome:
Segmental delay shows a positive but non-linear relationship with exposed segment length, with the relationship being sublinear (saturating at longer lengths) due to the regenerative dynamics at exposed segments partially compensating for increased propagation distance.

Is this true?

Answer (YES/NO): NO